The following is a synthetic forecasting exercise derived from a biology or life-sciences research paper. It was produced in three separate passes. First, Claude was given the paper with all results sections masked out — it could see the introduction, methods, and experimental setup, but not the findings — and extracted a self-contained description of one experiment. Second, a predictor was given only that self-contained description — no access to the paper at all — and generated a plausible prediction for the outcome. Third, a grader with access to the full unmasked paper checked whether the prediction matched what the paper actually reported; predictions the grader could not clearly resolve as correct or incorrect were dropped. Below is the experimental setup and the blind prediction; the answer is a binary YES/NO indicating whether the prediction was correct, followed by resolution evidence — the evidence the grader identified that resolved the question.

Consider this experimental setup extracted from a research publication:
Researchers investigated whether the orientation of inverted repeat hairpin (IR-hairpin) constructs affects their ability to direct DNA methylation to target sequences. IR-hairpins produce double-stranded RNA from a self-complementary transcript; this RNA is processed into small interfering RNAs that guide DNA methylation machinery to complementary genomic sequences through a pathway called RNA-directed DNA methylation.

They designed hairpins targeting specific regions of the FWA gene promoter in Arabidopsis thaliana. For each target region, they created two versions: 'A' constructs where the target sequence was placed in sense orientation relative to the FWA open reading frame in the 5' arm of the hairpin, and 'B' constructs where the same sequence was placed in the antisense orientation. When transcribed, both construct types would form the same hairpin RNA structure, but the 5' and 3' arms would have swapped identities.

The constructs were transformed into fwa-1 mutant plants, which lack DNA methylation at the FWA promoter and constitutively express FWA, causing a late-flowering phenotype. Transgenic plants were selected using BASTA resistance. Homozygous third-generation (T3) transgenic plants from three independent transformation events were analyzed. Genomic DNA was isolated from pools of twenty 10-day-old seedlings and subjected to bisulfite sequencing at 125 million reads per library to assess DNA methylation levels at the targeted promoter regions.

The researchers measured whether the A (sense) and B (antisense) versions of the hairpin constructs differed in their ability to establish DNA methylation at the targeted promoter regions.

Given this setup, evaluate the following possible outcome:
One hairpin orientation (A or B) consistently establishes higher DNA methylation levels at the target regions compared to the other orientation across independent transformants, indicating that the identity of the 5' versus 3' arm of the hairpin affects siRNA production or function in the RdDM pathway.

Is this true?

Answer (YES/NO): NO